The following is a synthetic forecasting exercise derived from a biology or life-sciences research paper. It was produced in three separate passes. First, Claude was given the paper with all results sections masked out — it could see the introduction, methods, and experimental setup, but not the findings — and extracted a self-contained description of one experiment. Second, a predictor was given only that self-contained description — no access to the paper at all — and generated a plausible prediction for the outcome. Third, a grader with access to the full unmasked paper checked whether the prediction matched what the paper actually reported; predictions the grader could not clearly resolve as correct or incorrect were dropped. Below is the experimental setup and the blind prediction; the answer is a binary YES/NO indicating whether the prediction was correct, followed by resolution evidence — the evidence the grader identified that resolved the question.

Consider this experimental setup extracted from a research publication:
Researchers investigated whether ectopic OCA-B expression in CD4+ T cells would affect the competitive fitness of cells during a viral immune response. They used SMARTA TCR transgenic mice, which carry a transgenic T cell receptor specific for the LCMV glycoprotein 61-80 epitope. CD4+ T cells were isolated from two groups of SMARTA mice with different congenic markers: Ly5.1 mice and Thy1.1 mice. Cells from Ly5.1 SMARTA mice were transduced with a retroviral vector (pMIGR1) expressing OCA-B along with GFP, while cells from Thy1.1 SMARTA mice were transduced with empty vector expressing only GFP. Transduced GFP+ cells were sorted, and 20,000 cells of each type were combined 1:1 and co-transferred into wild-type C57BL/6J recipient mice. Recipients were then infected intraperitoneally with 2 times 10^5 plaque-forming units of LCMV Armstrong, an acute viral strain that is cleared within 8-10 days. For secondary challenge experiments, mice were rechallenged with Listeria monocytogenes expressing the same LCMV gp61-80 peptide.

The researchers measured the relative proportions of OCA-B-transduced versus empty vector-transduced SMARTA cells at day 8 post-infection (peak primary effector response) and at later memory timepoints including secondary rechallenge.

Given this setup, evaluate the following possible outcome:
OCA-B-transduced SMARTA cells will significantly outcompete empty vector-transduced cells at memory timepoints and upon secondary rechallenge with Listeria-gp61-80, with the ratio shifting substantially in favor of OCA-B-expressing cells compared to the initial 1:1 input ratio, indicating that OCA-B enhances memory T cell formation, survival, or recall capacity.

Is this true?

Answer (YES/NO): YES